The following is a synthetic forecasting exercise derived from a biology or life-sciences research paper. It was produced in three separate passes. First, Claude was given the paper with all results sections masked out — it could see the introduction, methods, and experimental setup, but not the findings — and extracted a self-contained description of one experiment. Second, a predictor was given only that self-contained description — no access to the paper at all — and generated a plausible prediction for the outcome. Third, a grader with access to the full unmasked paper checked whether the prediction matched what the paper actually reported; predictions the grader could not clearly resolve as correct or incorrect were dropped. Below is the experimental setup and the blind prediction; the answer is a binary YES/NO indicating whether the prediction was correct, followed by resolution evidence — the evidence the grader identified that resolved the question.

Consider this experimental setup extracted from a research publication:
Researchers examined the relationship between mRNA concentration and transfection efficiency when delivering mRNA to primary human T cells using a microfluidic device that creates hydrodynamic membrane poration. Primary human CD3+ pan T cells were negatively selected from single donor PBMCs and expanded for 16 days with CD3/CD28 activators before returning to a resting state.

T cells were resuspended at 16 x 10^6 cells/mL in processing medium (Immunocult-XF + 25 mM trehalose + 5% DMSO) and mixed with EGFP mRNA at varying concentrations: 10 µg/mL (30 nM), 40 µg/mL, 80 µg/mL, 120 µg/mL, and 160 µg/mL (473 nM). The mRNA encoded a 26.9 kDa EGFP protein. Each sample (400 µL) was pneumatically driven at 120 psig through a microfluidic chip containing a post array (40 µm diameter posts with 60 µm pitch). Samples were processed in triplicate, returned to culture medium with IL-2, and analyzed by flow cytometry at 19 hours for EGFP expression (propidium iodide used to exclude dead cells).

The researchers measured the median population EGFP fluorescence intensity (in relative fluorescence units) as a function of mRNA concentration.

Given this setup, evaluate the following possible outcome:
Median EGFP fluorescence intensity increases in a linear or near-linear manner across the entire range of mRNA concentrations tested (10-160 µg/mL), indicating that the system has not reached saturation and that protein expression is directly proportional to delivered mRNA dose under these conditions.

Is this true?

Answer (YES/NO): YES